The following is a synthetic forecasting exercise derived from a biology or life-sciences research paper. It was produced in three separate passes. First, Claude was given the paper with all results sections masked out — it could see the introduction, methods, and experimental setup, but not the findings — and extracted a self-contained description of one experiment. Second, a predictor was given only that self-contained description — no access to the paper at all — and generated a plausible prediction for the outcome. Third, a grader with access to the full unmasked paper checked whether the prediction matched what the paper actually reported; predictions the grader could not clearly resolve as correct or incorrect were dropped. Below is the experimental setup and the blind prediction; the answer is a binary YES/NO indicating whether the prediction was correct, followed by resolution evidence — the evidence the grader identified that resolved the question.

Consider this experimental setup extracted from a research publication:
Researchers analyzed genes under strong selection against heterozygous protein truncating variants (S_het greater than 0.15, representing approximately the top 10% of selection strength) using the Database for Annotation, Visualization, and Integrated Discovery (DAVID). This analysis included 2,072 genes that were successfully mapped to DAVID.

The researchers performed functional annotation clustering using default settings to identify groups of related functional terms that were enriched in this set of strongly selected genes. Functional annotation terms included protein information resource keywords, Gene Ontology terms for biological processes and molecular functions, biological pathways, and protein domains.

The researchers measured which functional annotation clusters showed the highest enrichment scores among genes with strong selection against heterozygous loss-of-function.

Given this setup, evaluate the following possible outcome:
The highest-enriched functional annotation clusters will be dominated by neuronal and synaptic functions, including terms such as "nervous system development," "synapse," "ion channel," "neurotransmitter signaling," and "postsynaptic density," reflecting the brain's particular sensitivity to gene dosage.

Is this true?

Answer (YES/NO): NO